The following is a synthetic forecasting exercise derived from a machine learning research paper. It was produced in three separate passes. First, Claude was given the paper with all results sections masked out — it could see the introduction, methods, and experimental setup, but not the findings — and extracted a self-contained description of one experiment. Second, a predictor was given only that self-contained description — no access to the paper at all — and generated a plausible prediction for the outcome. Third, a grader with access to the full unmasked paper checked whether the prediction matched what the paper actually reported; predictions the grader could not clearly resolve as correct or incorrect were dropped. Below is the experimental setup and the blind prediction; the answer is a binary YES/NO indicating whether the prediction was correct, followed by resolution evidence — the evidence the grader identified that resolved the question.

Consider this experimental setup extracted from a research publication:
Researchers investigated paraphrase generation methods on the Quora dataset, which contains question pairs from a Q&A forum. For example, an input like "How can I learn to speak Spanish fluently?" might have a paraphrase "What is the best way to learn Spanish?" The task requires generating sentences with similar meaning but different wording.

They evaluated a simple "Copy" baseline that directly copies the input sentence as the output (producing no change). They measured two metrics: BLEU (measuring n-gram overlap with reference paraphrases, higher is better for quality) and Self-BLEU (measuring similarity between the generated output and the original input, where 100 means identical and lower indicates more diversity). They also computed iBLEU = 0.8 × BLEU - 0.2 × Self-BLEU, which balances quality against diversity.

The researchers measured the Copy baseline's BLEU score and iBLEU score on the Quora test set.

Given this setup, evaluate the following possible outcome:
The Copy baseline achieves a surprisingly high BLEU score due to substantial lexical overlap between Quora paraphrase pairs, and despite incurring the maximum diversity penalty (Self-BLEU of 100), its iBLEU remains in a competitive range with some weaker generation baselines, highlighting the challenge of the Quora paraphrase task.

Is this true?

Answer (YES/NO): NO